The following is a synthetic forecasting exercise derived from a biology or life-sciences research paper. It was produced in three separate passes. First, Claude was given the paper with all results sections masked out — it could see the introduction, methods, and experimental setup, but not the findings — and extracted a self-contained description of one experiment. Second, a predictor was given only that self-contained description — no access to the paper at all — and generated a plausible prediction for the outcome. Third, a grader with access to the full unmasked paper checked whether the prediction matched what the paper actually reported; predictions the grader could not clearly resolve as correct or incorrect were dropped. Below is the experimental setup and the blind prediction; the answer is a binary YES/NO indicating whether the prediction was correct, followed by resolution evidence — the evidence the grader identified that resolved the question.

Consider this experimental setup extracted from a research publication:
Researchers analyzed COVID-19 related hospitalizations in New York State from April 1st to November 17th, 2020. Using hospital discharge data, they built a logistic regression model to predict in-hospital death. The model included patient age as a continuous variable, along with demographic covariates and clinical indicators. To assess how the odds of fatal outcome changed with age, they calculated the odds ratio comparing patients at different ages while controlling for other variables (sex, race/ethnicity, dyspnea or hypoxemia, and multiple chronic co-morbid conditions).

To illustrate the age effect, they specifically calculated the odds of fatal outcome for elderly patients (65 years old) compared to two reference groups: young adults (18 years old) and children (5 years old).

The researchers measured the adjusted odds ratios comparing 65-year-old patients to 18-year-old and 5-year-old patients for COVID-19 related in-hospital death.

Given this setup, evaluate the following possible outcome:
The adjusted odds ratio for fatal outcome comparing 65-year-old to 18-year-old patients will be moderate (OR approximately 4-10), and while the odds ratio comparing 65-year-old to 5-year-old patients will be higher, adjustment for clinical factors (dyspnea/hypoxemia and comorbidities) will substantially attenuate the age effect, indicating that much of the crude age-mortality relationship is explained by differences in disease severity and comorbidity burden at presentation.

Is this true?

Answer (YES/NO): NO